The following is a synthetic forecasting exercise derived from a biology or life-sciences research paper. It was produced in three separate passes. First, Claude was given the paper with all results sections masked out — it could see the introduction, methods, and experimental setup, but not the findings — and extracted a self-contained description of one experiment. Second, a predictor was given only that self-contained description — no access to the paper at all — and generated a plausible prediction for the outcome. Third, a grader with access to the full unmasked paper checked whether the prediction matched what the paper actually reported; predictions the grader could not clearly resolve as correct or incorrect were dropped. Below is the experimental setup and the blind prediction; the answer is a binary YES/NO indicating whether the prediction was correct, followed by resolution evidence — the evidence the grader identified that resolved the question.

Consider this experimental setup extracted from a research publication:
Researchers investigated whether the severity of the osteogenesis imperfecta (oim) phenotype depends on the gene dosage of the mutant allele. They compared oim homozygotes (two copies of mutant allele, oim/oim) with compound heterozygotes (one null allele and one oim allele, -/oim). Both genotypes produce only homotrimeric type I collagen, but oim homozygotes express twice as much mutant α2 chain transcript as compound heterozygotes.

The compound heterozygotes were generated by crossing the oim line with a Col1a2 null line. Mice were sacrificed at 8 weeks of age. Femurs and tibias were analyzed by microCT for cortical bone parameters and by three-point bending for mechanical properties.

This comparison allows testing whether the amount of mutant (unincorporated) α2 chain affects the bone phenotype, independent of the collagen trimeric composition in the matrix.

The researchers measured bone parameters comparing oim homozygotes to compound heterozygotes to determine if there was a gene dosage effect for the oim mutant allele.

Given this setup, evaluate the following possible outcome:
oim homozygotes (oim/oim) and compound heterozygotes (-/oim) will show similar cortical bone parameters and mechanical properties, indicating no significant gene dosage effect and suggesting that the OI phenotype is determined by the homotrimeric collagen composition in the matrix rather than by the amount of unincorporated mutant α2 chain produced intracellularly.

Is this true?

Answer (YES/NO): NO